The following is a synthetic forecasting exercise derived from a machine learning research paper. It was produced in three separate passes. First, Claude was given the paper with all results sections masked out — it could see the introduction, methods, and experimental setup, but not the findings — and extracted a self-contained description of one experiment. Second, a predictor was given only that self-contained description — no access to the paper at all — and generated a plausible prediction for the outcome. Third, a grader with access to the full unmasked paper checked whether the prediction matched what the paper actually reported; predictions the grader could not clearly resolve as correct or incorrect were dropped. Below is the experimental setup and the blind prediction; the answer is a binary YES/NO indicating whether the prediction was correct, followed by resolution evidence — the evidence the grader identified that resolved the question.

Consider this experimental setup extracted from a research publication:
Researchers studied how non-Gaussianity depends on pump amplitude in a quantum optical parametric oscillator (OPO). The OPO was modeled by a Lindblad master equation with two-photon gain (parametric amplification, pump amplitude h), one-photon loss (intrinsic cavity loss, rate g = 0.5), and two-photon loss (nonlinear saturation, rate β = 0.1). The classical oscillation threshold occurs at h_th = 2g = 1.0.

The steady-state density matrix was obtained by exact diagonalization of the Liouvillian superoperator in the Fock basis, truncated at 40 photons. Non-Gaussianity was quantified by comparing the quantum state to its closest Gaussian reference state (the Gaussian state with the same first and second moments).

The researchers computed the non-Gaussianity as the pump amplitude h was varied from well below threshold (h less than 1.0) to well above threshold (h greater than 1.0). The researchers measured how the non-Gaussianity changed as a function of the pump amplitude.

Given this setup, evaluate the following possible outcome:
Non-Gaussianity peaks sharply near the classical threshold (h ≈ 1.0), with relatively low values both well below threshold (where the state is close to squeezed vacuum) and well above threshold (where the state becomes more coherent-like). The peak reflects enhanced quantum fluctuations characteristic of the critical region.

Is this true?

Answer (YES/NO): NO